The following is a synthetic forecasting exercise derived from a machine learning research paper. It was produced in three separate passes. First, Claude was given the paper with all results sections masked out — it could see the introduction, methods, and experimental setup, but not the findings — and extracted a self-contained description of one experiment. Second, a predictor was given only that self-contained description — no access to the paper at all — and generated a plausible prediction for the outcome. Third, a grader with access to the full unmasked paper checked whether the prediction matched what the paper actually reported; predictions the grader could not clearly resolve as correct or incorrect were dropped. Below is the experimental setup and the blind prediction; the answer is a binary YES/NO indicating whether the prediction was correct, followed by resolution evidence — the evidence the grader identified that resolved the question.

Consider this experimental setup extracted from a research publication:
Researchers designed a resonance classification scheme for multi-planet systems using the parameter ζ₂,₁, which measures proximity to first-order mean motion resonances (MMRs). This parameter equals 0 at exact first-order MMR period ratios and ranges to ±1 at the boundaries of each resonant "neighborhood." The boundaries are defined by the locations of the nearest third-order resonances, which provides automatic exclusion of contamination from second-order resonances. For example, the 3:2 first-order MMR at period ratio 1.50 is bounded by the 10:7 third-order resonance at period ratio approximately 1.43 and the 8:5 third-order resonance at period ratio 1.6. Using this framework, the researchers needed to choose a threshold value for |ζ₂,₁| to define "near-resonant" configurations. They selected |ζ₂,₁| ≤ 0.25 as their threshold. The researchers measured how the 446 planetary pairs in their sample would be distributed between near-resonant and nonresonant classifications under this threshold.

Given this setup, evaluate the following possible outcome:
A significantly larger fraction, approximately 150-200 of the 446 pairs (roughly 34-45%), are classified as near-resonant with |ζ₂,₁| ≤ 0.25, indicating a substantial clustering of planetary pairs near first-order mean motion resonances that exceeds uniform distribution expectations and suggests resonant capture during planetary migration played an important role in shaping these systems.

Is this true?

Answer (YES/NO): NO